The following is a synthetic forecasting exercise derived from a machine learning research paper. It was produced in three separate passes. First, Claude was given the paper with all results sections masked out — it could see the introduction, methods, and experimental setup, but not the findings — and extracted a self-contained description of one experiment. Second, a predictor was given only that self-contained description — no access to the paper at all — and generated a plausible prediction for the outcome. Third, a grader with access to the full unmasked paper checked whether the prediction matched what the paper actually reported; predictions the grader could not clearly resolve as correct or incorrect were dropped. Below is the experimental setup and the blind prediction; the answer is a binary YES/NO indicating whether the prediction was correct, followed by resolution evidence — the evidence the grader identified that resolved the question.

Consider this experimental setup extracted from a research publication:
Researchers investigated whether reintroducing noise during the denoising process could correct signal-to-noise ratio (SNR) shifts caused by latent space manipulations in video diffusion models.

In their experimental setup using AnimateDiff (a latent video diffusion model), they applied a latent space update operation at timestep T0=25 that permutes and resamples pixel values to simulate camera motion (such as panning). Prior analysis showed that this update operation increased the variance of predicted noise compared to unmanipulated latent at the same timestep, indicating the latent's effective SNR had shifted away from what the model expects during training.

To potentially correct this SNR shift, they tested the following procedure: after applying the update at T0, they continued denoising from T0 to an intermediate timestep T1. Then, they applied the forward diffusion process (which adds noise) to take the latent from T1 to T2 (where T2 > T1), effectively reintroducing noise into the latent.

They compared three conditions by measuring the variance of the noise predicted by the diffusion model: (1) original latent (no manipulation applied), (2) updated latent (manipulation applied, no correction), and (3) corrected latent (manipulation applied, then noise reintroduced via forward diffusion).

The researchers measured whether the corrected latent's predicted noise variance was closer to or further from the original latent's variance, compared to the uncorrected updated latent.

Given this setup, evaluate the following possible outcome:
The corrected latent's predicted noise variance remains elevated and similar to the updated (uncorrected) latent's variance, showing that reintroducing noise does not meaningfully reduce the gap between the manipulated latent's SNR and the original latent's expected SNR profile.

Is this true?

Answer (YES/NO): NO